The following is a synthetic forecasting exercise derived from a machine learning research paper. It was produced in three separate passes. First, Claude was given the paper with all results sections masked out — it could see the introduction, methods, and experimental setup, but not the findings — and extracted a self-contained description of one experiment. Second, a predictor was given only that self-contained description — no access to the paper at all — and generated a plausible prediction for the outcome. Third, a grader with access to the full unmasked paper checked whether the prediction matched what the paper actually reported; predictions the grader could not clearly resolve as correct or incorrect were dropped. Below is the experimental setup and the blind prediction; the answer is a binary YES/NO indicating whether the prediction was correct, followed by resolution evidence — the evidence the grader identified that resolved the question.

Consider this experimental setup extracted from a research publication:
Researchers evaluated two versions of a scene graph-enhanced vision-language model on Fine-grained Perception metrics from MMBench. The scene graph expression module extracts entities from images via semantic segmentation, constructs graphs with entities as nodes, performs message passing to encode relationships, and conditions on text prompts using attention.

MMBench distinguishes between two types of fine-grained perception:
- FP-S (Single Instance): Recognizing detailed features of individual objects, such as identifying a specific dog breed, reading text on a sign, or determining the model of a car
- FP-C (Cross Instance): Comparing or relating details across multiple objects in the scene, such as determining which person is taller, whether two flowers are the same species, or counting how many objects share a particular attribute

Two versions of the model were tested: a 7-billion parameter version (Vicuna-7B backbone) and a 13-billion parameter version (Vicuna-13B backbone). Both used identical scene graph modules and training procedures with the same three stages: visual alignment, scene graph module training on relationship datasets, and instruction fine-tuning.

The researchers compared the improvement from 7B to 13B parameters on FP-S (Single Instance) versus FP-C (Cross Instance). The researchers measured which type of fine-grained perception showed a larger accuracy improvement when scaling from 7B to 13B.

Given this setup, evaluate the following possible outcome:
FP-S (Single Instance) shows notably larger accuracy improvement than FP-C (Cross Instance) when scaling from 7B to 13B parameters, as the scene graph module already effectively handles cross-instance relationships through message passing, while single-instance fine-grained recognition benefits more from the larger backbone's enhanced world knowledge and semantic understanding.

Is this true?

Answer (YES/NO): YES